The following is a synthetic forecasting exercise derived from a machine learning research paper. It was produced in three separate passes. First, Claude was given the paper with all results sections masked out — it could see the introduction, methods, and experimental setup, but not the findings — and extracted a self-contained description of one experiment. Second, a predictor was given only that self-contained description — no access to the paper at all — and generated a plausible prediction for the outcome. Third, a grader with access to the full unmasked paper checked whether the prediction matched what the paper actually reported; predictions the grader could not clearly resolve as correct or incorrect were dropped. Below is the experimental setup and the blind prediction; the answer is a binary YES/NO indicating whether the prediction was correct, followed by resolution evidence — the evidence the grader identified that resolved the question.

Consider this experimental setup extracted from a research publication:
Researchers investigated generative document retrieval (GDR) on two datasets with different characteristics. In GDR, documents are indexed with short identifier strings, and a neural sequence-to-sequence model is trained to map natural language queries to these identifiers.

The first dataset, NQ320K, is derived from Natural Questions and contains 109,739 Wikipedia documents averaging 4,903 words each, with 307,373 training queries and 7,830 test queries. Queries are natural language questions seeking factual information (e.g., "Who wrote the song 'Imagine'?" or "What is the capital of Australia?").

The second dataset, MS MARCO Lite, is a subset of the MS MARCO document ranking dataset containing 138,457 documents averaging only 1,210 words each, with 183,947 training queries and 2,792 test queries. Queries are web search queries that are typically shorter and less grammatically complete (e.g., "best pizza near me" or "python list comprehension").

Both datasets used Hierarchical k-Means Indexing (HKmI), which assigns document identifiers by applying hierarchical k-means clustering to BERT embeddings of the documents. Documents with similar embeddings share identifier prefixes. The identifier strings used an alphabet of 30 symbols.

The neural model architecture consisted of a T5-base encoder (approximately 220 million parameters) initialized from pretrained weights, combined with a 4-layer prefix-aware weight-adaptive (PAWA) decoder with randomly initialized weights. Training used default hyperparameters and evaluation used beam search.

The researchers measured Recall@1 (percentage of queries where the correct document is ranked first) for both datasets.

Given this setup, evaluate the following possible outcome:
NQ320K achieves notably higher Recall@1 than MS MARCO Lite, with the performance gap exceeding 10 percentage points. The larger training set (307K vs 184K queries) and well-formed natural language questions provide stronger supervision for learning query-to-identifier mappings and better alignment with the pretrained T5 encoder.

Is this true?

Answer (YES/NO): YES